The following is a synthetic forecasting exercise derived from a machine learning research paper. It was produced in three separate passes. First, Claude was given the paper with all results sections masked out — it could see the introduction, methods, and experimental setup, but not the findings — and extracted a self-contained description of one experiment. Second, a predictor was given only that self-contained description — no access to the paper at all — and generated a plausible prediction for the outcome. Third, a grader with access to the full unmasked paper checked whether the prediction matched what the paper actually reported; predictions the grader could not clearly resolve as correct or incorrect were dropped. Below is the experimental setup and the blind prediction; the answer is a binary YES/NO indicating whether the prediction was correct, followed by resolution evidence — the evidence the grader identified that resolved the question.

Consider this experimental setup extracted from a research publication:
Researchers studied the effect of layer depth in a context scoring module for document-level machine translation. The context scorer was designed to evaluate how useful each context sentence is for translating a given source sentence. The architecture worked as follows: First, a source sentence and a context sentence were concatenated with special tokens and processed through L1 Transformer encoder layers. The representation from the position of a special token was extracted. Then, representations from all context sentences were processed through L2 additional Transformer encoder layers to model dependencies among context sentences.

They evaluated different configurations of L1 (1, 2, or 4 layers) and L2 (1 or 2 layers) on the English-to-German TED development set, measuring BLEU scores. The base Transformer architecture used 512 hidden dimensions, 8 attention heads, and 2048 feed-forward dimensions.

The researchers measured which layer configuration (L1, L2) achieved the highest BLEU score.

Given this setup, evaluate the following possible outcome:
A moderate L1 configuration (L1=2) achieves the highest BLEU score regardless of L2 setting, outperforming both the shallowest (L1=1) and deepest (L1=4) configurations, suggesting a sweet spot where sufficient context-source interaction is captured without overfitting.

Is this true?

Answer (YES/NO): NO